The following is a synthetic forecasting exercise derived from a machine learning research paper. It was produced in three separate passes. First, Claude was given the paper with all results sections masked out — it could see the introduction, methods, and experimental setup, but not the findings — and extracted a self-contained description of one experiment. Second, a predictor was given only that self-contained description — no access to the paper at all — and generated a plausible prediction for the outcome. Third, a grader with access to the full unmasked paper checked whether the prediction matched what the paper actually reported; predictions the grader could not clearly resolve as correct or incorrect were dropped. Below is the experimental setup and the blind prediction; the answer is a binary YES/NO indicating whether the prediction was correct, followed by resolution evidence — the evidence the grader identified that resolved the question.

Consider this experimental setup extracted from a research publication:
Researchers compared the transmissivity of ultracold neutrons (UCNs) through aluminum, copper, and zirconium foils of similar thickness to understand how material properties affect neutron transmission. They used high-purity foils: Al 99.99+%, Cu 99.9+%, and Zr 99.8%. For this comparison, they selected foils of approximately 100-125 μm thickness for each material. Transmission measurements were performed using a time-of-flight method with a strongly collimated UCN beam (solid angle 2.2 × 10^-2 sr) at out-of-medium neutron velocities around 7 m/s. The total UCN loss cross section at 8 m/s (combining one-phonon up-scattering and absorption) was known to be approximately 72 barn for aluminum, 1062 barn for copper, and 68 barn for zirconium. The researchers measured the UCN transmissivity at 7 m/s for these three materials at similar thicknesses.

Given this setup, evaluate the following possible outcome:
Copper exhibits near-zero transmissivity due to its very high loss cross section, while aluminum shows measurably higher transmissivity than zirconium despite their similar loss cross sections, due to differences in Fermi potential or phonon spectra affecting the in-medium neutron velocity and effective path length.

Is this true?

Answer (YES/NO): NO